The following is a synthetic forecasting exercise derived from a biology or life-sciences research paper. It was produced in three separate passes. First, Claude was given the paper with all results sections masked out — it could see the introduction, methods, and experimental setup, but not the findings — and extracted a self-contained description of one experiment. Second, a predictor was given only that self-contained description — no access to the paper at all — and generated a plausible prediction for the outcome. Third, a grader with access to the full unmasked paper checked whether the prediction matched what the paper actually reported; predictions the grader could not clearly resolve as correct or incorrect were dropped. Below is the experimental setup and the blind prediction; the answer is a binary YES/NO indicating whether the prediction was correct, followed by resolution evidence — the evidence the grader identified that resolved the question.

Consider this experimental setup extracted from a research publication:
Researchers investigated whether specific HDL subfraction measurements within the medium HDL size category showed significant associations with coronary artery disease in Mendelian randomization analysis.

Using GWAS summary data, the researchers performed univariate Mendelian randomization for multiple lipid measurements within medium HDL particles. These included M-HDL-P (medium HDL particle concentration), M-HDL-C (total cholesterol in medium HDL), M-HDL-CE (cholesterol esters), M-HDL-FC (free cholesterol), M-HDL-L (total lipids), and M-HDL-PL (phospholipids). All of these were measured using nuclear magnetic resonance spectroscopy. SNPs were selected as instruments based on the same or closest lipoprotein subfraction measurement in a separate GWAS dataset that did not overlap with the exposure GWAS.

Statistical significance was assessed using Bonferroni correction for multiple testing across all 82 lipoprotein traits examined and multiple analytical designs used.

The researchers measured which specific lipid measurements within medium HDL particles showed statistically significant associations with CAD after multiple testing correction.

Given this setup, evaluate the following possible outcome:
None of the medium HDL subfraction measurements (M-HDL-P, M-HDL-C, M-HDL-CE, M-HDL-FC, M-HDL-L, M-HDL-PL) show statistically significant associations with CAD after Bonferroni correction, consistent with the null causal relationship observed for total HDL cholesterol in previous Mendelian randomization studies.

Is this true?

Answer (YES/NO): NO